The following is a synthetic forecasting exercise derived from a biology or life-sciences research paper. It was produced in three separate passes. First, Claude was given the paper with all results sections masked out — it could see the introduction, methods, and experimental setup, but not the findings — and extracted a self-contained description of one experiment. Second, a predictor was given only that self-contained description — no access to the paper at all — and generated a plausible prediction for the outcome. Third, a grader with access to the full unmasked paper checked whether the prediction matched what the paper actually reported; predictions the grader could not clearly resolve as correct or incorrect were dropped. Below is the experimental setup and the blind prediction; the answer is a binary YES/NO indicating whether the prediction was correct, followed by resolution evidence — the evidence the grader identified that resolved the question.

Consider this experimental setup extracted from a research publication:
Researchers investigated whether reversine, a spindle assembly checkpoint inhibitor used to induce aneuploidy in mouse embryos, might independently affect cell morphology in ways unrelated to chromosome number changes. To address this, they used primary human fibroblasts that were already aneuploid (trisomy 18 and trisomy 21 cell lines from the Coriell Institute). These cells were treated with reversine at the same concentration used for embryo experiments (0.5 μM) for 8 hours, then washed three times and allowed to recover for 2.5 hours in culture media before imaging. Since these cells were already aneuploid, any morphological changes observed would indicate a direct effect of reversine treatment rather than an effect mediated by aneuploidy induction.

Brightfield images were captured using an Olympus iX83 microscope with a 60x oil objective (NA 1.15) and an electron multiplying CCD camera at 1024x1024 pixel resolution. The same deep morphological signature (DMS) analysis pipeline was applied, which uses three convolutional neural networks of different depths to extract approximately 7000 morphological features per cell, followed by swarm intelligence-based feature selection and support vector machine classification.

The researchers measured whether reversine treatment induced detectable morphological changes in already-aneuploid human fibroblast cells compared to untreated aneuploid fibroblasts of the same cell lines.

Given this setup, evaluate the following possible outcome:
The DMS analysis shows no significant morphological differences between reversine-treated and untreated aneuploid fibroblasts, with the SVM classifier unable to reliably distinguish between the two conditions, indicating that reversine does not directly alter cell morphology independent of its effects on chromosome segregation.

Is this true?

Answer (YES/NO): YES